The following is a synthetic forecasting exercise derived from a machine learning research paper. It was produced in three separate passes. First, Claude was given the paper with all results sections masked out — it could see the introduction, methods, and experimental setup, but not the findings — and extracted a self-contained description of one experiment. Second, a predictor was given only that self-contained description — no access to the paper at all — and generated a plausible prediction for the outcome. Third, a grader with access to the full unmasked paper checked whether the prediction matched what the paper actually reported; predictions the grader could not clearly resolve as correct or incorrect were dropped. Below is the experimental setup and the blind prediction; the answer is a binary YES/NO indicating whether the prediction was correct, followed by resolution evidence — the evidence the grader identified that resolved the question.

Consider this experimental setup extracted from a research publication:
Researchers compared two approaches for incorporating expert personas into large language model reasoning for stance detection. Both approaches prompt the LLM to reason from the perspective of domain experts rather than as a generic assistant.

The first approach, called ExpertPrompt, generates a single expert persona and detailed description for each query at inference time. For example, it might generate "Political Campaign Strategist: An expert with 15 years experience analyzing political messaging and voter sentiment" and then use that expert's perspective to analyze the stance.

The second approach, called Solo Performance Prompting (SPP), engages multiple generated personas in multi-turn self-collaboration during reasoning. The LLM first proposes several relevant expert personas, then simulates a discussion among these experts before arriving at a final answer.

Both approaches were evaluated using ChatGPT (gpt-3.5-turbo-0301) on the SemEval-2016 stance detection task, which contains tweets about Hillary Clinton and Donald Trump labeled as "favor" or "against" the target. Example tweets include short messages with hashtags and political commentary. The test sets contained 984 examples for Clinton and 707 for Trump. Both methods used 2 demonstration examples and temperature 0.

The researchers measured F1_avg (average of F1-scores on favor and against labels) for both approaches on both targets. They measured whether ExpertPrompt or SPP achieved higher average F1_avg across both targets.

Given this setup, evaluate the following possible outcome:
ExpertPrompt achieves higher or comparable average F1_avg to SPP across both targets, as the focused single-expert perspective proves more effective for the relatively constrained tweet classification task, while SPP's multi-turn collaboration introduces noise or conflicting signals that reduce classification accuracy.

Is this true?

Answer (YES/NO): NO